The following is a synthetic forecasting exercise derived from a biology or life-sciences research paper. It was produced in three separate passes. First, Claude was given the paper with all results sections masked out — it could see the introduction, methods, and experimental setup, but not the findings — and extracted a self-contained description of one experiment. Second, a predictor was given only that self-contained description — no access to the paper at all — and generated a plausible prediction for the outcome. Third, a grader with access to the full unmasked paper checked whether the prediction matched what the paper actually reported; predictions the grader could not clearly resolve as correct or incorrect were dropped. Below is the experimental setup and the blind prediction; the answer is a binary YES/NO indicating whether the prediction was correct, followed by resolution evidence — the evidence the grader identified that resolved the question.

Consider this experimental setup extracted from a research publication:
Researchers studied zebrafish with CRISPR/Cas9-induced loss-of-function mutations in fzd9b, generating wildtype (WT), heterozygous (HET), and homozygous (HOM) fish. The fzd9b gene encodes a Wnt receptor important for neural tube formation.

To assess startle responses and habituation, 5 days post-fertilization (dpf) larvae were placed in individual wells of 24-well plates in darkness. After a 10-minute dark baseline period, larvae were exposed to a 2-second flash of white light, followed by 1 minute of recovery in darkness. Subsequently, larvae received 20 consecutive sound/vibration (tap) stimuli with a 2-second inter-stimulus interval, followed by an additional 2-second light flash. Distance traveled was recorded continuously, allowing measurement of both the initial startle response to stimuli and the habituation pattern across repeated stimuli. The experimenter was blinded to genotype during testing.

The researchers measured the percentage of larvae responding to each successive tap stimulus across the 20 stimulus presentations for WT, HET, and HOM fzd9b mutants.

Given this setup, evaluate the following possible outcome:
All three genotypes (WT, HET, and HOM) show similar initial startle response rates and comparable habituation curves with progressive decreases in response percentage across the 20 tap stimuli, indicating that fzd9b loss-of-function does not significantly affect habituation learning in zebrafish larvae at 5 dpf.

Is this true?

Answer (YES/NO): NO